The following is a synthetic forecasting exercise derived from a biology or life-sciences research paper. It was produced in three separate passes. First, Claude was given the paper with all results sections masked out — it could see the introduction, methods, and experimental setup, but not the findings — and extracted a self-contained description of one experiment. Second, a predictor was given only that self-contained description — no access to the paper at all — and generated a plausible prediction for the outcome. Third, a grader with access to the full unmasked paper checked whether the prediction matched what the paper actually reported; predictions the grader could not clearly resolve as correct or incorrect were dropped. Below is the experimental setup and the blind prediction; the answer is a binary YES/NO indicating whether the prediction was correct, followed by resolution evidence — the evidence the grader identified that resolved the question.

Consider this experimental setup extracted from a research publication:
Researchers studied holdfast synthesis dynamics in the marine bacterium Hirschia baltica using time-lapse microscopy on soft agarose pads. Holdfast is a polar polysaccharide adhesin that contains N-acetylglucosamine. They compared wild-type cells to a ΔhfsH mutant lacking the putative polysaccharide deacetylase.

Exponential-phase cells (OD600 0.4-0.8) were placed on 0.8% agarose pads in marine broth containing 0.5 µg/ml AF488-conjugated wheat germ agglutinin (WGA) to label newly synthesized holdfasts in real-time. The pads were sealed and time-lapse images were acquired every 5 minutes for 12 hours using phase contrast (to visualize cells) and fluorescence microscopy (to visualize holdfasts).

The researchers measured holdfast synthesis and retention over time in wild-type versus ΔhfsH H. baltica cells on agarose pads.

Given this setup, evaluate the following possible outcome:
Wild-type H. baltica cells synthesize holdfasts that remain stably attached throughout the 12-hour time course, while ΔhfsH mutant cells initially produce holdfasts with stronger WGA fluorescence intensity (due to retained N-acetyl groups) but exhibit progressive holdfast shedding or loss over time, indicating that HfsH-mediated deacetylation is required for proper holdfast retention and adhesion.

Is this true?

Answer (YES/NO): NO